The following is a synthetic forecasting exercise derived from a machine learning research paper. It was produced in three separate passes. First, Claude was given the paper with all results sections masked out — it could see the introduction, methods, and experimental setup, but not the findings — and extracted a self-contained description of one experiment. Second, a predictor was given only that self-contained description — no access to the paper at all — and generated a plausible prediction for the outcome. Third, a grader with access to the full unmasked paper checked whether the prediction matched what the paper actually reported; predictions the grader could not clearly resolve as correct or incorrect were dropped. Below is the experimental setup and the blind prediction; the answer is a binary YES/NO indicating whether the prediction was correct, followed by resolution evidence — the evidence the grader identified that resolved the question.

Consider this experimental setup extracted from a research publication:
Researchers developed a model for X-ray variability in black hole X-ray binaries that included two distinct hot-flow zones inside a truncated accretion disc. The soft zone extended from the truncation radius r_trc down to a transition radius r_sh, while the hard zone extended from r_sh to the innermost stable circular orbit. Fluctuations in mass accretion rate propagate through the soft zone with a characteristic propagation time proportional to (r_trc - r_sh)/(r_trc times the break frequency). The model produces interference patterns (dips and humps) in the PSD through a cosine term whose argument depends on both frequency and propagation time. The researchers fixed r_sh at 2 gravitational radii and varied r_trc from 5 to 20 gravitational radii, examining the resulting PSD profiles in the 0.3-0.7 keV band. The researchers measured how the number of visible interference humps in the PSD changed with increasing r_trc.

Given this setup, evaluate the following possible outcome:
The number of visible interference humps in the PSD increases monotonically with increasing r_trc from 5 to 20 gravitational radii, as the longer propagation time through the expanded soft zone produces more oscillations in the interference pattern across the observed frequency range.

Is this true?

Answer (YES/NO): YES